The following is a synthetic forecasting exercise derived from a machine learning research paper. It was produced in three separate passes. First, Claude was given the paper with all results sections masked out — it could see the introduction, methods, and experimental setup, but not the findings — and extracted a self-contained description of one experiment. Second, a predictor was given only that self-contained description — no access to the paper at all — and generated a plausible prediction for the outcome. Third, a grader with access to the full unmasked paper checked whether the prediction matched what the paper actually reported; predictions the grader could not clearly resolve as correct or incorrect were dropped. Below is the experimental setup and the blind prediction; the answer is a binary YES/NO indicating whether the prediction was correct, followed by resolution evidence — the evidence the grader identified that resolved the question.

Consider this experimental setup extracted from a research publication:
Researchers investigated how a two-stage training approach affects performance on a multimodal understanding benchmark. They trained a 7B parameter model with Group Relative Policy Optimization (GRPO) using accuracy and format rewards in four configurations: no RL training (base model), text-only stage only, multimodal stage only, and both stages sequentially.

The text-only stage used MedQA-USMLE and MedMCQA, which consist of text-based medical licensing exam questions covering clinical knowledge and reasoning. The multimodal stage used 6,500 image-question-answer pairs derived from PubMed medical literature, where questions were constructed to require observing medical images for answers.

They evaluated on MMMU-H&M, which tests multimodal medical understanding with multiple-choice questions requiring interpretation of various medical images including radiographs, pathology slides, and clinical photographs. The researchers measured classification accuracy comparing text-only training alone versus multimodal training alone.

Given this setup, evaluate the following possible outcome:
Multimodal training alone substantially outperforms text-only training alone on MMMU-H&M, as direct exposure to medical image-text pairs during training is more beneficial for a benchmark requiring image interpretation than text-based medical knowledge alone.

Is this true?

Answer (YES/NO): NO